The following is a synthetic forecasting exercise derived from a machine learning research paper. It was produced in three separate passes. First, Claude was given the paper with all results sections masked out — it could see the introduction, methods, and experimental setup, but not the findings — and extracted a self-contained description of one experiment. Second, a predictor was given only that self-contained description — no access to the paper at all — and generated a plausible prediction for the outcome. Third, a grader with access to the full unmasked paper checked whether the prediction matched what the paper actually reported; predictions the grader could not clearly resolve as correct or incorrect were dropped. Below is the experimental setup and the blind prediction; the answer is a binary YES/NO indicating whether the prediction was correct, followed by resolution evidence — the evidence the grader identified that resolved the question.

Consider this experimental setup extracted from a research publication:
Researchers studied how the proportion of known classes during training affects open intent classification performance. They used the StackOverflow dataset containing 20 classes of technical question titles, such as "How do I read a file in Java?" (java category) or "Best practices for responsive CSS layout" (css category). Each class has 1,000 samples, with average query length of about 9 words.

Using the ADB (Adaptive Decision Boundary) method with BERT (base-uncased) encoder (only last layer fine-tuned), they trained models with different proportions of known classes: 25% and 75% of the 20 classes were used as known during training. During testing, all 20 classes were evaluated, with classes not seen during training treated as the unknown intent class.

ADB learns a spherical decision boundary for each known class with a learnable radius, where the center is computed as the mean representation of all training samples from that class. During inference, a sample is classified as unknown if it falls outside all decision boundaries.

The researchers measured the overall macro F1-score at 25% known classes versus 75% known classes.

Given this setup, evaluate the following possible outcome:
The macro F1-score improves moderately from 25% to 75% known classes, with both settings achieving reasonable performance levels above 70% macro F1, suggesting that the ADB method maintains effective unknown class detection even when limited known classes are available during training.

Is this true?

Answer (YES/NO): YES